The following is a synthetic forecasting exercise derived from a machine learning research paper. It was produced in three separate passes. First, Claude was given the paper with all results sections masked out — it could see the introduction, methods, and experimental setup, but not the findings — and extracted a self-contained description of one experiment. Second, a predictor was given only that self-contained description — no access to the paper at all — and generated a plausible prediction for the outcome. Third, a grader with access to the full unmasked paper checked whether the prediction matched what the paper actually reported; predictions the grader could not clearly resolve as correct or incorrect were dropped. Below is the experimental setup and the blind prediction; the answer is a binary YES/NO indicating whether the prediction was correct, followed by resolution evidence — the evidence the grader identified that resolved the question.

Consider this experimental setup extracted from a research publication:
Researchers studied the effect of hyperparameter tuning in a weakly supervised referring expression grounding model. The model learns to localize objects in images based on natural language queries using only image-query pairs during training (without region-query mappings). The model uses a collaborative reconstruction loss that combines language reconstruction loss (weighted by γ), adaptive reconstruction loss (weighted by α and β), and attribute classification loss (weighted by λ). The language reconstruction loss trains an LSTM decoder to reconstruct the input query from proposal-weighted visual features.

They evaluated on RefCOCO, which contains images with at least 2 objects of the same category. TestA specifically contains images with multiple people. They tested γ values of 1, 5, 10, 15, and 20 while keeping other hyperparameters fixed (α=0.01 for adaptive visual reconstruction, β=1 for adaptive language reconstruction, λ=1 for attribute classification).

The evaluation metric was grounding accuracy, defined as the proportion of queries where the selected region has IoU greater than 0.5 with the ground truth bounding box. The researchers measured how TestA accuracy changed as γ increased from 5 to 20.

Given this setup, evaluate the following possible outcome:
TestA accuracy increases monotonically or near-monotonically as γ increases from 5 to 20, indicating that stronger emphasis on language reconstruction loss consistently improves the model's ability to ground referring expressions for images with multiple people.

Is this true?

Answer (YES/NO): NO